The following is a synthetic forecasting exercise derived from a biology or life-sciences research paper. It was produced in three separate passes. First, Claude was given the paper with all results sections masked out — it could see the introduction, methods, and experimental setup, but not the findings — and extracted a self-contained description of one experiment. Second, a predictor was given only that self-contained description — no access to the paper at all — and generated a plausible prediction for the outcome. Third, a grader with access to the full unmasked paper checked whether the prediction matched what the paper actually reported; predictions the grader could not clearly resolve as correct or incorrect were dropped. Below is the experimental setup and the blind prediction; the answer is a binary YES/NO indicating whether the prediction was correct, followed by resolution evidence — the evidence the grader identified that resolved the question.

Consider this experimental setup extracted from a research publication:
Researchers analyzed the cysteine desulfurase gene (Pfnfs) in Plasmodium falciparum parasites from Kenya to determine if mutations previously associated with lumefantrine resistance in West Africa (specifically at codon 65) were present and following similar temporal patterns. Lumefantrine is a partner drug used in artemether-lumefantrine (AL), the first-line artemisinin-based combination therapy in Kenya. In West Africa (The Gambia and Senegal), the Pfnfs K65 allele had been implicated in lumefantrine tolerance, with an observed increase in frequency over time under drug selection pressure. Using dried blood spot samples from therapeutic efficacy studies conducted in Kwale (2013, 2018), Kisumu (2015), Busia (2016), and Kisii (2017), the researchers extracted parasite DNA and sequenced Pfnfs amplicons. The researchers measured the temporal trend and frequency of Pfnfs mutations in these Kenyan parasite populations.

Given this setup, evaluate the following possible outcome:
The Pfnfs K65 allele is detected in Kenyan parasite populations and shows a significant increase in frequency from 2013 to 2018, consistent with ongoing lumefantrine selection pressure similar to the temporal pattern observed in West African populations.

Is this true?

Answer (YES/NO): NO